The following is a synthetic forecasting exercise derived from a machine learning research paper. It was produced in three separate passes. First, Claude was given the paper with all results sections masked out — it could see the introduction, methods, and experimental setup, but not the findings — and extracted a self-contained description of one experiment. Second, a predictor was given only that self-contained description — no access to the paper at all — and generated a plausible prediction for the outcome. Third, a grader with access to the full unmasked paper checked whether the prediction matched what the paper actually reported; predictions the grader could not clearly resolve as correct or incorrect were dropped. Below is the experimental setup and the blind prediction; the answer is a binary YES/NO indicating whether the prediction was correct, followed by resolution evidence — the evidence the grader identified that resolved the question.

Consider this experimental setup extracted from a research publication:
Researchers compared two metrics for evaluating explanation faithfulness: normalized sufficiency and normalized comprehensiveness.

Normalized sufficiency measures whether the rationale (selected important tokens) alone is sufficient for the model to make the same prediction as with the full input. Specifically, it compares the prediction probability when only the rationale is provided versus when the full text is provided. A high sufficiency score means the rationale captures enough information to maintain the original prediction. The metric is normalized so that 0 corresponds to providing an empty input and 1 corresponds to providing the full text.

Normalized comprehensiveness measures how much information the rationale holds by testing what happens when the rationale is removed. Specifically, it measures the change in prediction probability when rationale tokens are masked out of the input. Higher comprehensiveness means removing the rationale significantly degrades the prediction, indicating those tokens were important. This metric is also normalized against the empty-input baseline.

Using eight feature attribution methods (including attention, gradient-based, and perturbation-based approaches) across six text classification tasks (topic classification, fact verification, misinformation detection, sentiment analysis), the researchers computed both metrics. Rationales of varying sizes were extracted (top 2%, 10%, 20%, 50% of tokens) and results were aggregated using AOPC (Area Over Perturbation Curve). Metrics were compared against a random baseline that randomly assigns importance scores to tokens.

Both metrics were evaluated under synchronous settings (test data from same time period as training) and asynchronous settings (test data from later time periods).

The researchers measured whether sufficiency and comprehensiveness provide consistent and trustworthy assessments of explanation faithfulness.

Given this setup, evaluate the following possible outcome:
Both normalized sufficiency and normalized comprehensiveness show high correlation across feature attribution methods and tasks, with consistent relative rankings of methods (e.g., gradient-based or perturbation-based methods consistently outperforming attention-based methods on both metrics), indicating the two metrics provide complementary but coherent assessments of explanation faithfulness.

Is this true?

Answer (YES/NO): NO